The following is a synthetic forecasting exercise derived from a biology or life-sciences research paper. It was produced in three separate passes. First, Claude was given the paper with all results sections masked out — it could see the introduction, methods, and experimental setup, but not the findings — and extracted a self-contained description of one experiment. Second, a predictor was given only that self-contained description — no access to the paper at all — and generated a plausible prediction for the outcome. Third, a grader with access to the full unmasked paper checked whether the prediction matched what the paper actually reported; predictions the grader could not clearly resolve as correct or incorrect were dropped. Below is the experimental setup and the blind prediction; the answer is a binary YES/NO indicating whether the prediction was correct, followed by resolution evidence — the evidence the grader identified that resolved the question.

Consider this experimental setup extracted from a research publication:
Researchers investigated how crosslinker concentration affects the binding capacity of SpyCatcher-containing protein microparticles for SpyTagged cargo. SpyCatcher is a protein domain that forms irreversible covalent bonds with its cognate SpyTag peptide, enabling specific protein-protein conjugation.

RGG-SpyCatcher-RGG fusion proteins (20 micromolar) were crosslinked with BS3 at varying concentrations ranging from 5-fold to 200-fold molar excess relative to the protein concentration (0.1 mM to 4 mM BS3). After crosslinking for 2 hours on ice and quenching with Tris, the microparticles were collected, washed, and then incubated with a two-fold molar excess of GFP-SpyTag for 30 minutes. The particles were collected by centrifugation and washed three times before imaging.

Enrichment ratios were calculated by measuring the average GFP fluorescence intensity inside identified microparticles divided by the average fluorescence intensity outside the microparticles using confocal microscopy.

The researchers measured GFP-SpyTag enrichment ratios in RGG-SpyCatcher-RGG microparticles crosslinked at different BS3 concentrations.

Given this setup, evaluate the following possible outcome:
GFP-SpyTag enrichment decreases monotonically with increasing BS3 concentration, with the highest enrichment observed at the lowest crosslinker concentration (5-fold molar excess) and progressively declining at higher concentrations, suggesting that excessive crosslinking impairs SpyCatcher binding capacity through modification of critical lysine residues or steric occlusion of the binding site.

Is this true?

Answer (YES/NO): NO